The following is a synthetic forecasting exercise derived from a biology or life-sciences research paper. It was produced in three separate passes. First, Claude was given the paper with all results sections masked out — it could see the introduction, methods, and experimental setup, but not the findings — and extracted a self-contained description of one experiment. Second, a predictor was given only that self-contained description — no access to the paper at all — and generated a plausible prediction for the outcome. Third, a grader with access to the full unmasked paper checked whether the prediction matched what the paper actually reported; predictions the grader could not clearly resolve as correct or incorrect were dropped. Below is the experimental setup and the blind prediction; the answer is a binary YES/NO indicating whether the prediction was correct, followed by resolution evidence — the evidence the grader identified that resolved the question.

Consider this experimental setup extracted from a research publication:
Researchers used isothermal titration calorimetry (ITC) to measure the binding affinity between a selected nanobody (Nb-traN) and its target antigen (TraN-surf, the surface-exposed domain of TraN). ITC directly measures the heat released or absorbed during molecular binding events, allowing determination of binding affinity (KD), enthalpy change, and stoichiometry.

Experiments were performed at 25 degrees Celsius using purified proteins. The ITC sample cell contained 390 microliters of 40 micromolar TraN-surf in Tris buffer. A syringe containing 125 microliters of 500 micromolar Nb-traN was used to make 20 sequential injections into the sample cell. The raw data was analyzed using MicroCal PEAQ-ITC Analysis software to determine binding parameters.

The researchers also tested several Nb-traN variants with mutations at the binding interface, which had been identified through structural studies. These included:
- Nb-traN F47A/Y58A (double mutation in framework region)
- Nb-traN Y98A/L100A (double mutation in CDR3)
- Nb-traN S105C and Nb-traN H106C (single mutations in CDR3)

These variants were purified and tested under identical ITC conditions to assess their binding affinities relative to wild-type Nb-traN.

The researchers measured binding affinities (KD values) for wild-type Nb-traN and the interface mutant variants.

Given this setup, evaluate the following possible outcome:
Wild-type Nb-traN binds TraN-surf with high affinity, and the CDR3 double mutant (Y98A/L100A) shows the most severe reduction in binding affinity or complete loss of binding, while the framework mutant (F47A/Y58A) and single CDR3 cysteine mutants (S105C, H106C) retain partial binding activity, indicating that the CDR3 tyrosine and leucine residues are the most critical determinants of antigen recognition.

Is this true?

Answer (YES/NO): NO